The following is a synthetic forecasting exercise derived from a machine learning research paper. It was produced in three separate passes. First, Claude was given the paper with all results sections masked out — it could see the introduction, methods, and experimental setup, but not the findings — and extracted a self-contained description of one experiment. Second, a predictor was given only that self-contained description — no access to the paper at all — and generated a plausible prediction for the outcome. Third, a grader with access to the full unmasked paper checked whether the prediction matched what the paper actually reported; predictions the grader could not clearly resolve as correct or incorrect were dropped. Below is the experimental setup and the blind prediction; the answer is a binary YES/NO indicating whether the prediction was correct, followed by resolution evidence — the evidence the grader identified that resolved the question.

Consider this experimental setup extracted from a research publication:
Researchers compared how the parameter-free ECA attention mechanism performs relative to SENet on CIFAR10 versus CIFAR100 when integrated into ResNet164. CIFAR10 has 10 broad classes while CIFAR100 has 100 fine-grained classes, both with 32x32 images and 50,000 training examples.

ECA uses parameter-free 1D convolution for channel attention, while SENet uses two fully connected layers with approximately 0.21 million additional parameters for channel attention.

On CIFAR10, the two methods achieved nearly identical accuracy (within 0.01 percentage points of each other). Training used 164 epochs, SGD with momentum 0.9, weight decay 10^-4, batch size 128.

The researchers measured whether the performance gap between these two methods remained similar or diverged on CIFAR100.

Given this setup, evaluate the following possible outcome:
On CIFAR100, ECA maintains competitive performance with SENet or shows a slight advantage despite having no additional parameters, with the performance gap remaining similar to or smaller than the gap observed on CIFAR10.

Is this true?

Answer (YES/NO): NO